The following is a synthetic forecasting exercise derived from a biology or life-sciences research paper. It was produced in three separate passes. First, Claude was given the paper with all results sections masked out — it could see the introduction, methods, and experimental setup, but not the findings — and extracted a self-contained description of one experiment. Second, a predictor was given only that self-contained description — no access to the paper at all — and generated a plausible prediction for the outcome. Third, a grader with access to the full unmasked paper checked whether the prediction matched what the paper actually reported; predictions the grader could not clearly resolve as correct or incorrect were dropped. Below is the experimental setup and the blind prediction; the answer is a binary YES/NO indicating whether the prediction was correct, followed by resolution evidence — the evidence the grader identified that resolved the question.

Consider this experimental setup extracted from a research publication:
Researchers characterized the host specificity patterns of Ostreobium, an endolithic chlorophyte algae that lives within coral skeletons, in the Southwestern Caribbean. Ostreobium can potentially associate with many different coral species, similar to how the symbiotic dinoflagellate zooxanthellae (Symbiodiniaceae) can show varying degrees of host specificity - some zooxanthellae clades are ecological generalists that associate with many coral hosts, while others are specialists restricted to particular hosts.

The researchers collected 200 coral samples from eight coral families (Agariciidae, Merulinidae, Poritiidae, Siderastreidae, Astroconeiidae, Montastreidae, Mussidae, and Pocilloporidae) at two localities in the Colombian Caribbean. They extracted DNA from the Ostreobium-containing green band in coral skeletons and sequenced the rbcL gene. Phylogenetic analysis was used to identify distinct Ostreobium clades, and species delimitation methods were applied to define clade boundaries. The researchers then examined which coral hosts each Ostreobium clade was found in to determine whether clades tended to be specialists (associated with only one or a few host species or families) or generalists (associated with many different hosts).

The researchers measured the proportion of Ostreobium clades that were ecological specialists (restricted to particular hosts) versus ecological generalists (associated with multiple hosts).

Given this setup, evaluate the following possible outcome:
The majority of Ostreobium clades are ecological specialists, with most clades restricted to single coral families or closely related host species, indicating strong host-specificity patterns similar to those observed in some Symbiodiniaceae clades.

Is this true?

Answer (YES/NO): YES